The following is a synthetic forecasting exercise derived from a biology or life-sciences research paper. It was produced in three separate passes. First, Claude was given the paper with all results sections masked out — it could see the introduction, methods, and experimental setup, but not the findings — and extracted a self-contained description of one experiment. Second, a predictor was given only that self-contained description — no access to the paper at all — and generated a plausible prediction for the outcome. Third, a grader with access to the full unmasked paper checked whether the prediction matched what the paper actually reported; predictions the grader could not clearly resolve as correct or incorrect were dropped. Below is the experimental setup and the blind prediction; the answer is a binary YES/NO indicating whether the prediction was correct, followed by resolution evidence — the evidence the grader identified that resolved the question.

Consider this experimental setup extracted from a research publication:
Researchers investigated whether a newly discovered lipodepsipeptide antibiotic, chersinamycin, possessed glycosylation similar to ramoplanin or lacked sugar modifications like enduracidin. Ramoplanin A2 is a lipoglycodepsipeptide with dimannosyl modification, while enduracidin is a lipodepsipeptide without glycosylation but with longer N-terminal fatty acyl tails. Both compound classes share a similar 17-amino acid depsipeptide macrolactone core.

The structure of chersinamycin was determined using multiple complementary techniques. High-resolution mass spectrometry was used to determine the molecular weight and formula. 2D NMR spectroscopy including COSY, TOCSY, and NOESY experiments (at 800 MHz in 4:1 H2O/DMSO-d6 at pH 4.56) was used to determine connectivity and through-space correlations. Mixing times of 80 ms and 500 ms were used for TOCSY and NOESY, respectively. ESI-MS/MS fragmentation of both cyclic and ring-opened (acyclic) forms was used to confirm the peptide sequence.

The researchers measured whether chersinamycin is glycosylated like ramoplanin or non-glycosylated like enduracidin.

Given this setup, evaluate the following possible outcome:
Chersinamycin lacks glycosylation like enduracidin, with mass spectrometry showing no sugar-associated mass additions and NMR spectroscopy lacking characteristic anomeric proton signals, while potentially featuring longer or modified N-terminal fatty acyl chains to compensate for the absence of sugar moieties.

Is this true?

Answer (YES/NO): NO